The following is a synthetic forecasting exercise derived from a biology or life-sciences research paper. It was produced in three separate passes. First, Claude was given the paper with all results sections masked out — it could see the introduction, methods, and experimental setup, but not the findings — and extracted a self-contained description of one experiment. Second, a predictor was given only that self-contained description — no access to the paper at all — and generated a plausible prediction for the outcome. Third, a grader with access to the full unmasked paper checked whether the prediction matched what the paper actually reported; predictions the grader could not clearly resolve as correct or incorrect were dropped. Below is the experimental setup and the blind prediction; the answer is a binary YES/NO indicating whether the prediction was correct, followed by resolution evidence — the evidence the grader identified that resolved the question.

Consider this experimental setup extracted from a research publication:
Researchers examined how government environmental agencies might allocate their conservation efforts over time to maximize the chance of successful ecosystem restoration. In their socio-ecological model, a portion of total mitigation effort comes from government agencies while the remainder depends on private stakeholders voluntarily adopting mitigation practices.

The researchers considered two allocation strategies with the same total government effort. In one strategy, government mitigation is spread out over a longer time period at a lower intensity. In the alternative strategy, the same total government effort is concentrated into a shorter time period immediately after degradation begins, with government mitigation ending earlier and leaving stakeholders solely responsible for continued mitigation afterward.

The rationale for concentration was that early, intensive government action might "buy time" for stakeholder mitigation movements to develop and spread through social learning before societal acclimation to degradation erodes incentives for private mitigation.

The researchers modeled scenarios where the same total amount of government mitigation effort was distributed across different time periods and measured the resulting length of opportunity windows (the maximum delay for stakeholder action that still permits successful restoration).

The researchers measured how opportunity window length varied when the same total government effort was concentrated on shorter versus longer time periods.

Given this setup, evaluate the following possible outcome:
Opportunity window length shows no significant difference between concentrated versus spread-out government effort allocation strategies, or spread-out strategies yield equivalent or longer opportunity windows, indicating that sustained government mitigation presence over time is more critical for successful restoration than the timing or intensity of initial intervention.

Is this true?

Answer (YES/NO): NO